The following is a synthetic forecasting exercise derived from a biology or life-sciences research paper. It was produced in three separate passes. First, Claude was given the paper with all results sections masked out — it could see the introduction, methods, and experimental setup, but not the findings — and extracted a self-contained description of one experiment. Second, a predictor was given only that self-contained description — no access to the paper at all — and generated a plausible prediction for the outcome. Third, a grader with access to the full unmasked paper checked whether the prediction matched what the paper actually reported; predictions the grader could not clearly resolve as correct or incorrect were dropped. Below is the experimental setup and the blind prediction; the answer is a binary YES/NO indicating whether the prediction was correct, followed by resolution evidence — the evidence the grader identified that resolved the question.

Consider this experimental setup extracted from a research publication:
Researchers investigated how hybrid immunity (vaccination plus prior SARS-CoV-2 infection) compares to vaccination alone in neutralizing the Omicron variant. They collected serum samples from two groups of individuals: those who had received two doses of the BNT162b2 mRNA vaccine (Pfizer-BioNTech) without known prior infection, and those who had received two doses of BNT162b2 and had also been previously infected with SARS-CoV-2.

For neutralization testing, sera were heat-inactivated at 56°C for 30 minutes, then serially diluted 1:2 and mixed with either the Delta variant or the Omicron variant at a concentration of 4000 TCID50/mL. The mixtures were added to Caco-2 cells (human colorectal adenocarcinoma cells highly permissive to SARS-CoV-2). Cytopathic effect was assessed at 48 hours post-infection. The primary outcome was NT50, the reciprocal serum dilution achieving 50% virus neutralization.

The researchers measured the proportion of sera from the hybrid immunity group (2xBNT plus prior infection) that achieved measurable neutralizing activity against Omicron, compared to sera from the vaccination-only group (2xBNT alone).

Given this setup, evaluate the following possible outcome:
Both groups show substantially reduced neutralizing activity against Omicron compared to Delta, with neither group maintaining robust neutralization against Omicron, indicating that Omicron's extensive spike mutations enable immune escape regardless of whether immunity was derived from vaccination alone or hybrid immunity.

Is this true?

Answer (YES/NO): YES